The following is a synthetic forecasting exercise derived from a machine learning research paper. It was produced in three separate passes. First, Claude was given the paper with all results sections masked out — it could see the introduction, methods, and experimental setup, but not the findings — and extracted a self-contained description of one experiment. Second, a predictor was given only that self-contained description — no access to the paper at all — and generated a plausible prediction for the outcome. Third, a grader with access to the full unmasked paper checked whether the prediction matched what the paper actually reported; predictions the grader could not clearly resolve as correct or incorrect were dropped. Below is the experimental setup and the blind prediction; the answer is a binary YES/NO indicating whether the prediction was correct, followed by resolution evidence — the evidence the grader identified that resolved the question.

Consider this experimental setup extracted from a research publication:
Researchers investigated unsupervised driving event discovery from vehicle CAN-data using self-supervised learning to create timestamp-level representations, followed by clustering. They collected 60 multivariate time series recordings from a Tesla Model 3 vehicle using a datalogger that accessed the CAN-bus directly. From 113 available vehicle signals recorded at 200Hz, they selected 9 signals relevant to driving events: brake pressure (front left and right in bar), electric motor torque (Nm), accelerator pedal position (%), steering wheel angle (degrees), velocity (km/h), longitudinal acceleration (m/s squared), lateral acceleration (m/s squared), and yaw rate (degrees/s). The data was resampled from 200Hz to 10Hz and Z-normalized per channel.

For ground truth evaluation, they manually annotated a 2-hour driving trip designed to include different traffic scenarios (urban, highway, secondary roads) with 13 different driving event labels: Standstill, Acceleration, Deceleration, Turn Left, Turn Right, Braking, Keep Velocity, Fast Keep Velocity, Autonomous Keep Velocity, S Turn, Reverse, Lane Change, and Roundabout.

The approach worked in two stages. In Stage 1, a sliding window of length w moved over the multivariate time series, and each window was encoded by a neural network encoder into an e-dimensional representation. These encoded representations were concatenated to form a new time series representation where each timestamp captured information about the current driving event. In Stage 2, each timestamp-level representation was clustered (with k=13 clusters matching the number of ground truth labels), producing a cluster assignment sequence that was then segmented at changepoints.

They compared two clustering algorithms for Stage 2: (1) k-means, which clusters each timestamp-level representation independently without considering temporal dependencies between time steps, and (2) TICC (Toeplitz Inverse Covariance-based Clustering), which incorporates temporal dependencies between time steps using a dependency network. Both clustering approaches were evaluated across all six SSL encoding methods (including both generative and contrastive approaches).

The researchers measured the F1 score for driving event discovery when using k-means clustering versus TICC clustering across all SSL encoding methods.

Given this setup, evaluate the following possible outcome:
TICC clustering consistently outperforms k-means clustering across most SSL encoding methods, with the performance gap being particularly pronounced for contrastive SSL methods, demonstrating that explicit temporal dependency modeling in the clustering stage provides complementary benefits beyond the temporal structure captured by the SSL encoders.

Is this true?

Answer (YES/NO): NO